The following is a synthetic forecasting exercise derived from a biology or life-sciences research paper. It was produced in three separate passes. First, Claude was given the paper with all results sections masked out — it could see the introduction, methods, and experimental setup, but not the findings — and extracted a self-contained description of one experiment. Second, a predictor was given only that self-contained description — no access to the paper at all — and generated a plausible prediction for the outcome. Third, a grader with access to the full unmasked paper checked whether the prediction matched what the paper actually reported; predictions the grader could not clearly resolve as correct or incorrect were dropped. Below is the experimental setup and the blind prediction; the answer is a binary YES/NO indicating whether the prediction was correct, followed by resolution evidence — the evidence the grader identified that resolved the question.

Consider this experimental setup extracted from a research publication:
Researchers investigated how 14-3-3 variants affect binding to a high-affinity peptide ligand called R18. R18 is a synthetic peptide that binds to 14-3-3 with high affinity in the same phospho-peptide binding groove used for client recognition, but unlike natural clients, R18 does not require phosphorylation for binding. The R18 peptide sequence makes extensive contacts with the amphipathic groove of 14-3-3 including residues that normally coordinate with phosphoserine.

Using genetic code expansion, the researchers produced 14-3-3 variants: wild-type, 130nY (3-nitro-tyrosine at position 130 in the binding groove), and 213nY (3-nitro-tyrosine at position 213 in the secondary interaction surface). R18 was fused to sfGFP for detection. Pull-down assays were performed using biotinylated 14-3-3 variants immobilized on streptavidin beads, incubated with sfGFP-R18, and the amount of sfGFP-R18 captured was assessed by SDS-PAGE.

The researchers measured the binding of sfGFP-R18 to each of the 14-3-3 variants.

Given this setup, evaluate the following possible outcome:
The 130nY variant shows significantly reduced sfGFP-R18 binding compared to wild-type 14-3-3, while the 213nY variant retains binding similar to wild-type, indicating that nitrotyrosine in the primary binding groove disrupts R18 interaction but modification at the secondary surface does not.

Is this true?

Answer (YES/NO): YES